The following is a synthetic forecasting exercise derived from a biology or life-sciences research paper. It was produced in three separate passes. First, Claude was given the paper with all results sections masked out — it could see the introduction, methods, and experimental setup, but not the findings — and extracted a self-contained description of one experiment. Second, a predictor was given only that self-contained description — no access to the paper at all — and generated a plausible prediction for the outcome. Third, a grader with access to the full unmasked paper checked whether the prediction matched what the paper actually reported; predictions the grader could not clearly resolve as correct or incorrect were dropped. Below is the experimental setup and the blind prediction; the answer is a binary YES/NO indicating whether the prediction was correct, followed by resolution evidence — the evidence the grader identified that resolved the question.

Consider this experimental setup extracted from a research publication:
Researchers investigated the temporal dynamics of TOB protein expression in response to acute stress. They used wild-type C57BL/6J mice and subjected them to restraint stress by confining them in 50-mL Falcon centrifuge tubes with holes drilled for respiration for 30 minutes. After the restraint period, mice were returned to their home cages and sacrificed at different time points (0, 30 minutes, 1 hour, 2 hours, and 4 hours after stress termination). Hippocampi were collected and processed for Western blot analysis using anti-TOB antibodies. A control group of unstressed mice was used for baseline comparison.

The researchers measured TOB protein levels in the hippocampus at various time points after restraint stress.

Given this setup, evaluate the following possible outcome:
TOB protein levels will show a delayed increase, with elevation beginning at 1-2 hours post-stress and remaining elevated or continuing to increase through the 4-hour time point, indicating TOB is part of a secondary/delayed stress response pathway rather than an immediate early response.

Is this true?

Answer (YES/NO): NO